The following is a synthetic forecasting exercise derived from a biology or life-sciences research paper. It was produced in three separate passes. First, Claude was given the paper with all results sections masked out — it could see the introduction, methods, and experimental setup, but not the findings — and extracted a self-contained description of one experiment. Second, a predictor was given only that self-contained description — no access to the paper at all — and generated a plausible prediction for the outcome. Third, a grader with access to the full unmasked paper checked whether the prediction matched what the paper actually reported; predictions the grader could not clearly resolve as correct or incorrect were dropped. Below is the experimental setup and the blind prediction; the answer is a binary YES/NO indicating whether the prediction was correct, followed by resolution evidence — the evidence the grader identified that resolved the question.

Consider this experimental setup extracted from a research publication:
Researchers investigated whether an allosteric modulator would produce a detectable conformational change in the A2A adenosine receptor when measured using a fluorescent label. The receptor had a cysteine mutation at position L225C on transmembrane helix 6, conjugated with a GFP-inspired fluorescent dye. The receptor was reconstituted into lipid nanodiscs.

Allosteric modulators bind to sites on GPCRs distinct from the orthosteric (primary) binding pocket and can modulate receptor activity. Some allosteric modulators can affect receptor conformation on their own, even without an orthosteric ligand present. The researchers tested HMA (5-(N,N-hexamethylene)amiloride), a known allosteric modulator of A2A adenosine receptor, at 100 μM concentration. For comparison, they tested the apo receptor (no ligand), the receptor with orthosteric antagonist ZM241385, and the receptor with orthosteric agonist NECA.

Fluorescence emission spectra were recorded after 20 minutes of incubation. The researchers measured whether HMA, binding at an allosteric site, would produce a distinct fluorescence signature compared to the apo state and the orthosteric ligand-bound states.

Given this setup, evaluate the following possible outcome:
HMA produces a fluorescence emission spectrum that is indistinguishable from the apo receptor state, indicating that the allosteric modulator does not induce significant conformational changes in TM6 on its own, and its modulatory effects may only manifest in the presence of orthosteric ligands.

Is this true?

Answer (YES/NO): NO